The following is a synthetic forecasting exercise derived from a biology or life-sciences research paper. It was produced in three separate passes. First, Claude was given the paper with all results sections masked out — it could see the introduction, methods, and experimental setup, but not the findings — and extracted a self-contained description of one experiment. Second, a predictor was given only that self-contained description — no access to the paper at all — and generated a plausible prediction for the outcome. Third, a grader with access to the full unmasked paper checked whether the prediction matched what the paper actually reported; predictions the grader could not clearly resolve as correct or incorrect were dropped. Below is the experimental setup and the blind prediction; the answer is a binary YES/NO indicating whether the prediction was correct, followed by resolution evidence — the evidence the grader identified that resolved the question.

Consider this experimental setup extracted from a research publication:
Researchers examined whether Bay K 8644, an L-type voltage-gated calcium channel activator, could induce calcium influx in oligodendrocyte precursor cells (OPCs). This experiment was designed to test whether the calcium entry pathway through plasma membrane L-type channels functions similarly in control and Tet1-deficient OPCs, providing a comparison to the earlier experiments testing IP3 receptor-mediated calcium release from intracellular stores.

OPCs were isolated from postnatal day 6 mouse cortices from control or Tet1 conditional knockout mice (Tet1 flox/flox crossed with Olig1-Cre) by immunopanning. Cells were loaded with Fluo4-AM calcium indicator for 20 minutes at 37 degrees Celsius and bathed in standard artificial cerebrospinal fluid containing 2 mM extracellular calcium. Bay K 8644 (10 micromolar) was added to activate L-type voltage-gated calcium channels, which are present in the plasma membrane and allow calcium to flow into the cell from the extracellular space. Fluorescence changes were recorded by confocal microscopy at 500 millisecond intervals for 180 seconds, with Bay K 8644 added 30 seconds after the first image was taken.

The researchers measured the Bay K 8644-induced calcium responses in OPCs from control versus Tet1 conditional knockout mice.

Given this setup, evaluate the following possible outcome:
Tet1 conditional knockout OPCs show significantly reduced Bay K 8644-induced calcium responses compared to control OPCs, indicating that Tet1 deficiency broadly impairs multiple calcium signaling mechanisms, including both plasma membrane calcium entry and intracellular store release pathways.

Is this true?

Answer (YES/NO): YES